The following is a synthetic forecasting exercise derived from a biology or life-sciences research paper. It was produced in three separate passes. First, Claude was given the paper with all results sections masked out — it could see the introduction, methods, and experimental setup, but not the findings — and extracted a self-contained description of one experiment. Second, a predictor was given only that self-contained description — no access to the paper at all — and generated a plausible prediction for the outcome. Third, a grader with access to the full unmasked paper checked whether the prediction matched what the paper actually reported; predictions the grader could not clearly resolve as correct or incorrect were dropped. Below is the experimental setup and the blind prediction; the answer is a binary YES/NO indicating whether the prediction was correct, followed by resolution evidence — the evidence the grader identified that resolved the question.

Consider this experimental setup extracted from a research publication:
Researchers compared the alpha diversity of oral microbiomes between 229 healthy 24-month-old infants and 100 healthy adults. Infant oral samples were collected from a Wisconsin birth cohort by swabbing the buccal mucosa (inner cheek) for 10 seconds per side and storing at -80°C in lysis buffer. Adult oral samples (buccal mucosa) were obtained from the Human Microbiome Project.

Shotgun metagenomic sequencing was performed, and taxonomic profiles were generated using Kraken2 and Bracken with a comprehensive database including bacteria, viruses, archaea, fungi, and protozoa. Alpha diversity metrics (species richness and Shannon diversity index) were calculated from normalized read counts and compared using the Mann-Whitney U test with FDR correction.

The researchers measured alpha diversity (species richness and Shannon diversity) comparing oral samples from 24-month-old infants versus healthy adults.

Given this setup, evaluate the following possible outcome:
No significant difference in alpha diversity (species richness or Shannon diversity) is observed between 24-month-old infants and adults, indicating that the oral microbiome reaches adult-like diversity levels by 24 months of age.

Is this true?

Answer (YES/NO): NO